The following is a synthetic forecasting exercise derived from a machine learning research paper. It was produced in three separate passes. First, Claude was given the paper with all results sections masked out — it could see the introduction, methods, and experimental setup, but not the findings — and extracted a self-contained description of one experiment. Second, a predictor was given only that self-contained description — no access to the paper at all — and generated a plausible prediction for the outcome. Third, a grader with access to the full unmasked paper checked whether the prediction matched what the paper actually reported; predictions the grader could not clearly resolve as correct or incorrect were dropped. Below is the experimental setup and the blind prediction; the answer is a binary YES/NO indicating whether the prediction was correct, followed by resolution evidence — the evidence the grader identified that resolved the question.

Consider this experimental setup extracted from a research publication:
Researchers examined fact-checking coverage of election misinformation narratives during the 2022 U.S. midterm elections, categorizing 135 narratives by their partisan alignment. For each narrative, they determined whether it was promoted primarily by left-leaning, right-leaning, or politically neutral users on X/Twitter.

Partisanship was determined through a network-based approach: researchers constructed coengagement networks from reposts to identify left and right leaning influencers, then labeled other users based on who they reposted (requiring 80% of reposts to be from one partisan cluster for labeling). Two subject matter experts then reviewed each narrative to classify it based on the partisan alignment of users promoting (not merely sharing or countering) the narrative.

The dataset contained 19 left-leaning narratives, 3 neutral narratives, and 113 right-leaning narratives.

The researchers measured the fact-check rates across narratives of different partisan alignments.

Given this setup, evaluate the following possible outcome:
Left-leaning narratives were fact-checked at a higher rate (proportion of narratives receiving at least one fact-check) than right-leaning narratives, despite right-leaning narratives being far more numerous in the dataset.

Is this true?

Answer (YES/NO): NO